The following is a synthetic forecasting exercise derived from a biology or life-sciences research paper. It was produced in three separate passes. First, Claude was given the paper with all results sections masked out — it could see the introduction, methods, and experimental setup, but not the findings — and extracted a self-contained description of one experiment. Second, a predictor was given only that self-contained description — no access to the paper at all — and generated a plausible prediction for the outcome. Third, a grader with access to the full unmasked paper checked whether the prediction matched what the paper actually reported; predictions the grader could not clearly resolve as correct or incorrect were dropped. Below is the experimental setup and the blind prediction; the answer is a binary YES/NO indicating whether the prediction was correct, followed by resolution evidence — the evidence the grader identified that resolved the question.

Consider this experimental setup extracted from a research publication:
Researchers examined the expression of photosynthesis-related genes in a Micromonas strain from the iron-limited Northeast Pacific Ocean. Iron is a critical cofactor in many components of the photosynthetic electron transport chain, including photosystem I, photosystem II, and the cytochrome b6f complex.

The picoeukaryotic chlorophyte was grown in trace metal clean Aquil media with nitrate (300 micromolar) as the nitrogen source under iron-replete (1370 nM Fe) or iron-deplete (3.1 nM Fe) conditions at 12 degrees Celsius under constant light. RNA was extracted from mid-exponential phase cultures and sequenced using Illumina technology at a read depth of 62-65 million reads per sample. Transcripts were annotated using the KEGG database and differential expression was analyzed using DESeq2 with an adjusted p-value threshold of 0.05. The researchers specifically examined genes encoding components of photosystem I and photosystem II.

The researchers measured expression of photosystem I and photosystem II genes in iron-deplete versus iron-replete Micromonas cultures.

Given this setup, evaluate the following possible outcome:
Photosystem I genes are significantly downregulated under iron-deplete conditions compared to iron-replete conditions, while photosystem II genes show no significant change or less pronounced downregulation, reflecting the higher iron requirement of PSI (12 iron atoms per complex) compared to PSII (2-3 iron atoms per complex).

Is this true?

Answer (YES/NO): NO